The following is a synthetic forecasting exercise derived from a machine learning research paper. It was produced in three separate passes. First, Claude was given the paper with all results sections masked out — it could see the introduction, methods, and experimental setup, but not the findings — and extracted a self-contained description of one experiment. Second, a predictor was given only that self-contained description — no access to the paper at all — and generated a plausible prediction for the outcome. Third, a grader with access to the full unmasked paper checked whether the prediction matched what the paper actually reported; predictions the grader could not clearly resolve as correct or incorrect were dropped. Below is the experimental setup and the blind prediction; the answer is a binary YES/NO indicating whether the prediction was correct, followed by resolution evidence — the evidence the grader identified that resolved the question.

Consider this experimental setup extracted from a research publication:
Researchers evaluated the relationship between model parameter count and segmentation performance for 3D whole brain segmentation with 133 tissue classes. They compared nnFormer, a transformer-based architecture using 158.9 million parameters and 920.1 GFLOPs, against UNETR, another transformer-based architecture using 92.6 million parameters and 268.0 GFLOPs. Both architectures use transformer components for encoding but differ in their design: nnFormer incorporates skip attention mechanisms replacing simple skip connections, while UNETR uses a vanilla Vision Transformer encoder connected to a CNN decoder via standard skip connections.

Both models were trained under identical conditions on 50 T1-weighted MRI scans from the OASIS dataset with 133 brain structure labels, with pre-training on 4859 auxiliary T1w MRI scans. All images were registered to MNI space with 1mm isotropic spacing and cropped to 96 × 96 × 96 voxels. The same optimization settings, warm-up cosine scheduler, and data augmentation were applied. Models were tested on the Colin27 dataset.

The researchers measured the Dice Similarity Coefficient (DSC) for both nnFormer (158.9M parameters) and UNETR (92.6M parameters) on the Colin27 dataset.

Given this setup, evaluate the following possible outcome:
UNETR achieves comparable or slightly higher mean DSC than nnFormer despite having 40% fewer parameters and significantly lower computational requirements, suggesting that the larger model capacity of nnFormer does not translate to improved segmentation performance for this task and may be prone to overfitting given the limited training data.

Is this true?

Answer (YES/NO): YES